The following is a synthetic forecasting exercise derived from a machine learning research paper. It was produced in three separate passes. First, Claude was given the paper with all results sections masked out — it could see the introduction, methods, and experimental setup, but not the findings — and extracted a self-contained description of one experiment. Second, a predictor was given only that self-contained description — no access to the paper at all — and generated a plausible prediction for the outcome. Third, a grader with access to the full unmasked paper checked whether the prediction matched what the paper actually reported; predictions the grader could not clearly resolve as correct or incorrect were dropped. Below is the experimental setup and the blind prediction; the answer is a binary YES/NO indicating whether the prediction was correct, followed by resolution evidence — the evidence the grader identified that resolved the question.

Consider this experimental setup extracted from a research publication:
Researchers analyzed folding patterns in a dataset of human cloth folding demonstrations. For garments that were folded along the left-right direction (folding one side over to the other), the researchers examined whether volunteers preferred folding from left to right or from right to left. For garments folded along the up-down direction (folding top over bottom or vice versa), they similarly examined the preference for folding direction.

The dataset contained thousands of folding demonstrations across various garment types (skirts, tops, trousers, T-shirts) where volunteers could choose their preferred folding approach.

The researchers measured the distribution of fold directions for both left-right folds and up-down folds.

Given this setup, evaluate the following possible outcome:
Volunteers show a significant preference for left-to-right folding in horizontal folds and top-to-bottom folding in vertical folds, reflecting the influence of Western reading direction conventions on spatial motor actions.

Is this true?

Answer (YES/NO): NO